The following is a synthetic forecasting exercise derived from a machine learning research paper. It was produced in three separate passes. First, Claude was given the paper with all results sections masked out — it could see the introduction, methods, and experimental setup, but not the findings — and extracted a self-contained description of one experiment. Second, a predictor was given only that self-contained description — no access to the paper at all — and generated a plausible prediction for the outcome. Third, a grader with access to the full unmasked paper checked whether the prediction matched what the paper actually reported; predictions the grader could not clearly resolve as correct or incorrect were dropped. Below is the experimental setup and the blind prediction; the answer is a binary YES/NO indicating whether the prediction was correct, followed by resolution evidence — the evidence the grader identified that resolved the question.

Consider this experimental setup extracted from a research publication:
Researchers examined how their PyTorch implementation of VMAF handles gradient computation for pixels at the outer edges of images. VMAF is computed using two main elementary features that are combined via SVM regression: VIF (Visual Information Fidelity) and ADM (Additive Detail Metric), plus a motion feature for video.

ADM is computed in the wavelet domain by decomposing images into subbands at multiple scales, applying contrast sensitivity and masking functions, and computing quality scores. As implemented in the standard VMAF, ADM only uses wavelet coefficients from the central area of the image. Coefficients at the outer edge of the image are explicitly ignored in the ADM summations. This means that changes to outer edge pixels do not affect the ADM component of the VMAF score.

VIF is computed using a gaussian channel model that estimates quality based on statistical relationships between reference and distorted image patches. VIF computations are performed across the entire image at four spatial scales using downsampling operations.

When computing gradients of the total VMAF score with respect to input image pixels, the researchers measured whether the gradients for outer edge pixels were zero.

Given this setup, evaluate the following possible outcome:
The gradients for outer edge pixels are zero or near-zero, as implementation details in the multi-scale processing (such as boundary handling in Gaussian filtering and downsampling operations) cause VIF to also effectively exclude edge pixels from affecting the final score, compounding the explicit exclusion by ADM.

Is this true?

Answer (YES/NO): NO